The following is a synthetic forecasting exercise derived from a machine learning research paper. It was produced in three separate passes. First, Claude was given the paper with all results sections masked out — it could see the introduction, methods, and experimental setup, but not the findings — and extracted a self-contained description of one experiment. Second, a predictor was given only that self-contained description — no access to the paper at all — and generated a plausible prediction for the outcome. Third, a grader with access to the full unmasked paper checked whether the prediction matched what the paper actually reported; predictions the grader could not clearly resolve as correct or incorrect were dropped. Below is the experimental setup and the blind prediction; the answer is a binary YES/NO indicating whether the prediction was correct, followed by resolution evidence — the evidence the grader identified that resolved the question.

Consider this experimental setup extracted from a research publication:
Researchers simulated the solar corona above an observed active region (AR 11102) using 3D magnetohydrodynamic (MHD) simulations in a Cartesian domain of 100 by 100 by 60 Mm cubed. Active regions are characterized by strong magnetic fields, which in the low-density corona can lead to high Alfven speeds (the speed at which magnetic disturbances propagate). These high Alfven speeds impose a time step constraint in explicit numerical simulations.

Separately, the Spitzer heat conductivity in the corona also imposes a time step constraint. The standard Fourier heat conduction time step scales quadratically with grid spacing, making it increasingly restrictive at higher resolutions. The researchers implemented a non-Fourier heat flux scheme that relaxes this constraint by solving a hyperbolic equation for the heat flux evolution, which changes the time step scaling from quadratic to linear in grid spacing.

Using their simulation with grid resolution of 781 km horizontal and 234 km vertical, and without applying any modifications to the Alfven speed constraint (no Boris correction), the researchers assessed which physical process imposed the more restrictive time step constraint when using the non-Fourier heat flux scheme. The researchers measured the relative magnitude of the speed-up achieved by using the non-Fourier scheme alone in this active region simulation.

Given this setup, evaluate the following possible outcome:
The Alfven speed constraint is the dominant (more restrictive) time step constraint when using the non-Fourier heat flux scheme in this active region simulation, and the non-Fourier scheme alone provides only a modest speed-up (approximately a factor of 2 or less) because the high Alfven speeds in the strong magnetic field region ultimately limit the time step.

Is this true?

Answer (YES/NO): NO